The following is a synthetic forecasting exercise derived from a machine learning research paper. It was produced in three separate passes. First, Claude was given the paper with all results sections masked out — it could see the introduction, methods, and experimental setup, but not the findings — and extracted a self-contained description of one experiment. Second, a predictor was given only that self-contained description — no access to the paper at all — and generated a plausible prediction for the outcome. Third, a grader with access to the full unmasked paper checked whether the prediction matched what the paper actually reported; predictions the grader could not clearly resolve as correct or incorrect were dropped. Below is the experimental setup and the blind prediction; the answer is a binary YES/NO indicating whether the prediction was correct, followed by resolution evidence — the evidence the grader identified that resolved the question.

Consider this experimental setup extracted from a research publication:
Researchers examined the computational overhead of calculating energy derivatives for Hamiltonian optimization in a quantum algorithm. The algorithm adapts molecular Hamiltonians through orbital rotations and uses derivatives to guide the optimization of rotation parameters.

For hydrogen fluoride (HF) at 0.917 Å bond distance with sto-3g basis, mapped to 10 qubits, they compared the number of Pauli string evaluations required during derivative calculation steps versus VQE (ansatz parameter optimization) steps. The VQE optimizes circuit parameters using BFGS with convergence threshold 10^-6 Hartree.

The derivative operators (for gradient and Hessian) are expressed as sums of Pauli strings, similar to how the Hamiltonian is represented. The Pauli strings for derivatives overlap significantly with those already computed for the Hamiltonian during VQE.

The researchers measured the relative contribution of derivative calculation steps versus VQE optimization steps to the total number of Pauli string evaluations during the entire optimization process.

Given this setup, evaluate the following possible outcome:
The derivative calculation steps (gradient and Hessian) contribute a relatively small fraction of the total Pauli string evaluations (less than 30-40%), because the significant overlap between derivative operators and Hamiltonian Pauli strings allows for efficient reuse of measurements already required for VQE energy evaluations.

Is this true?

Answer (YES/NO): YES